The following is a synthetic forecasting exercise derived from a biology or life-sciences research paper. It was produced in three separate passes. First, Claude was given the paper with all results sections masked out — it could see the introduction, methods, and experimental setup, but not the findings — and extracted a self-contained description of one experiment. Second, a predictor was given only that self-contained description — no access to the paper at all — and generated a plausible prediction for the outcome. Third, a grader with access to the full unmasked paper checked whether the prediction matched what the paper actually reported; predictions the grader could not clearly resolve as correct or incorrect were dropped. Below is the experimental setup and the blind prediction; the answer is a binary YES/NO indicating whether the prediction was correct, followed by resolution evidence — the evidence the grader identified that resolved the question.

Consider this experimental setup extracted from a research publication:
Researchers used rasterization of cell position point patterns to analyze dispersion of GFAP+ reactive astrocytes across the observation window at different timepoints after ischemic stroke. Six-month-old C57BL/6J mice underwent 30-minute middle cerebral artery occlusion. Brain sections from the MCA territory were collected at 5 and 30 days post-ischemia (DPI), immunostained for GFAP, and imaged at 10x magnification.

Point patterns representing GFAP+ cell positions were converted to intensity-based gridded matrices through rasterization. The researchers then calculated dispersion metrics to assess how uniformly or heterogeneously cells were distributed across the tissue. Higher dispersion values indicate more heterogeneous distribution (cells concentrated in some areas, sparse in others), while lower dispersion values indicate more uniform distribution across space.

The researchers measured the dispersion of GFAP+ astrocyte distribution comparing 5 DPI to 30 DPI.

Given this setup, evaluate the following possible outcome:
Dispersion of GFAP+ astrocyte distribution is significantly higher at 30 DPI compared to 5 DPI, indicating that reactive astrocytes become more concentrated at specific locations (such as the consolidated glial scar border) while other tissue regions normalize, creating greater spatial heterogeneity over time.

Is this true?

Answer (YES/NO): YES